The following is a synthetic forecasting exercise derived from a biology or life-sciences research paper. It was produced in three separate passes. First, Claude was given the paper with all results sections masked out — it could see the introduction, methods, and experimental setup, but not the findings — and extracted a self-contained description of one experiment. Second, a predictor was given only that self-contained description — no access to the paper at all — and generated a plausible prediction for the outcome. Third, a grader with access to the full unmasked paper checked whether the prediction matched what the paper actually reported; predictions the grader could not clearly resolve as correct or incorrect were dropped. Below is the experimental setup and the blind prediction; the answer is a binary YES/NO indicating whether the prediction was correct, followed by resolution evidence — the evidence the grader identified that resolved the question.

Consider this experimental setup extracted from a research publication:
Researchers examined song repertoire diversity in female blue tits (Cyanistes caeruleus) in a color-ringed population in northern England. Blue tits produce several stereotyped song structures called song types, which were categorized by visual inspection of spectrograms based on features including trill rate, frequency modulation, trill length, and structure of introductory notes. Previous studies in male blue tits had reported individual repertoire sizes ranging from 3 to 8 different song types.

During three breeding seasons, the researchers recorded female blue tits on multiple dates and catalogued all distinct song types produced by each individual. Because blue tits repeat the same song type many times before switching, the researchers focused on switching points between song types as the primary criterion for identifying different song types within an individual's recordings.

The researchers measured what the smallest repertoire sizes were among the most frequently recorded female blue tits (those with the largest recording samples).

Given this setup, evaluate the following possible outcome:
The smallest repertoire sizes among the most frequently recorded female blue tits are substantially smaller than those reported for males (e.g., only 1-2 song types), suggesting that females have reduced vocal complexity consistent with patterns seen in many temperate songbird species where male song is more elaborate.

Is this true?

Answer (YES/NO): YES